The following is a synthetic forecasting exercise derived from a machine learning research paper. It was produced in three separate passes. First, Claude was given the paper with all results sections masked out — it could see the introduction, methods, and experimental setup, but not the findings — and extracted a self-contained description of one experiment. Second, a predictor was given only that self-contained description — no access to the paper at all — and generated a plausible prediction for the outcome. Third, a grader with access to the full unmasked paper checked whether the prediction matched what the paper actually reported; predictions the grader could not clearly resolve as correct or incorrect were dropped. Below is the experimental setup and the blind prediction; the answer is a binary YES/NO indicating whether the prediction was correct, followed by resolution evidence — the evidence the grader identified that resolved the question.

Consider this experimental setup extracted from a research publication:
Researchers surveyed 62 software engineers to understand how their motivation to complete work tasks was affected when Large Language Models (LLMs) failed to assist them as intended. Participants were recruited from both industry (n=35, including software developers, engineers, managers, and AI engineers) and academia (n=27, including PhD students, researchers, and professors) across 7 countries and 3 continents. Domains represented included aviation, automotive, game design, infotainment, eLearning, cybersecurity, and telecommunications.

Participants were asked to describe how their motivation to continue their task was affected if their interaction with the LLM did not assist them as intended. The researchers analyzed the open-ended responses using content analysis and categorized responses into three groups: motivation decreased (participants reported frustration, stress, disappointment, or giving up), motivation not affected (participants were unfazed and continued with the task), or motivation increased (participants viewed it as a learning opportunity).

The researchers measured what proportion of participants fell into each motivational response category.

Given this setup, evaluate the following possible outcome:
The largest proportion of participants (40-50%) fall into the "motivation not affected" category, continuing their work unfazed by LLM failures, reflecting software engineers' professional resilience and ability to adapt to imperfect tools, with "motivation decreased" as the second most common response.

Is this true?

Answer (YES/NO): NO